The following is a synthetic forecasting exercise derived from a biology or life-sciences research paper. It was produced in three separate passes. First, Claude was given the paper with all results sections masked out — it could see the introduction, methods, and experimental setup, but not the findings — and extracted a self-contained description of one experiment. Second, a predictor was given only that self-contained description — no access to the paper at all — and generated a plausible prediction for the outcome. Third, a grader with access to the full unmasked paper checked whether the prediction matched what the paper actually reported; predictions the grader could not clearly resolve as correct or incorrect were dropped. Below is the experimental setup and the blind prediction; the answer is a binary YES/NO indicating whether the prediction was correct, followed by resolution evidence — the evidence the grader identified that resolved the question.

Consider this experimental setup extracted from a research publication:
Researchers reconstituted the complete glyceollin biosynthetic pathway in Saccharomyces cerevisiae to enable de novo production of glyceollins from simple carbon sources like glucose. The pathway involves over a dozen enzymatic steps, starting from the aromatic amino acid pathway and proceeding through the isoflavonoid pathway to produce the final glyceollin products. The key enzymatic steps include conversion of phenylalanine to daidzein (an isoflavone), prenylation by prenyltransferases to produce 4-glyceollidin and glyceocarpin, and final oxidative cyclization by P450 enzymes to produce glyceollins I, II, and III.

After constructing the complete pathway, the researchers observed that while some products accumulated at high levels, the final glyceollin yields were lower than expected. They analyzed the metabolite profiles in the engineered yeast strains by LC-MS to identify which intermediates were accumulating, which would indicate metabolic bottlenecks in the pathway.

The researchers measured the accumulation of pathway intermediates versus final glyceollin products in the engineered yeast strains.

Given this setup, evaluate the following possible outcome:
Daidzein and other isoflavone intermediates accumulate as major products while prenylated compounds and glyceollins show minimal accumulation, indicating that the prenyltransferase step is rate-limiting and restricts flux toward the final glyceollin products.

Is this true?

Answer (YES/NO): NO